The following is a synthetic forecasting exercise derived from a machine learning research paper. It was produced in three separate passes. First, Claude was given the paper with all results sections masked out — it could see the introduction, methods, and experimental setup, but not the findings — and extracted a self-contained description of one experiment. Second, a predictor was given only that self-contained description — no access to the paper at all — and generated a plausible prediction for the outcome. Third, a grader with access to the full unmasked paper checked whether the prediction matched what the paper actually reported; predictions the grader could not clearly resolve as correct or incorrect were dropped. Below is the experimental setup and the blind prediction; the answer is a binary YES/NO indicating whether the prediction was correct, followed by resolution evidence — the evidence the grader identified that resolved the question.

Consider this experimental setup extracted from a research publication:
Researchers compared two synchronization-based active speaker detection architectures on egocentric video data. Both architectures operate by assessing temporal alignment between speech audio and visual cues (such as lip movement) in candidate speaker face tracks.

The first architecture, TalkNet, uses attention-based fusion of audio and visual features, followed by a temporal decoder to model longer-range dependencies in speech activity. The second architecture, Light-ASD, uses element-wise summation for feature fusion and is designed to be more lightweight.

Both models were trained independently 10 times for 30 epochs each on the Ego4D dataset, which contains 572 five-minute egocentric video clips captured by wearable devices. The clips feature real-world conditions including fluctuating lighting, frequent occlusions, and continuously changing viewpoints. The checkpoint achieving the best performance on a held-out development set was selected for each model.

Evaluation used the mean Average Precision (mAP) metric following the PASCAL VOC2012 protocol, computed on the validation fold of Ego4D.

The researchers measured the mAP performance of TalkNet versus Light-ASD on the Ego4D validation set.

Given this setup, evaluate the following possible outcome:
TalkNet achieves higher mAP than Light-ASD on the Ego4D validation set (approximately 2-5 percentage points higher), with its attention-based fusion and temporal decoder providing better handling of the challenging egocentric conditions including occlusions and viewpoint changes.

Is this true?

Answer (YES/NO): NO